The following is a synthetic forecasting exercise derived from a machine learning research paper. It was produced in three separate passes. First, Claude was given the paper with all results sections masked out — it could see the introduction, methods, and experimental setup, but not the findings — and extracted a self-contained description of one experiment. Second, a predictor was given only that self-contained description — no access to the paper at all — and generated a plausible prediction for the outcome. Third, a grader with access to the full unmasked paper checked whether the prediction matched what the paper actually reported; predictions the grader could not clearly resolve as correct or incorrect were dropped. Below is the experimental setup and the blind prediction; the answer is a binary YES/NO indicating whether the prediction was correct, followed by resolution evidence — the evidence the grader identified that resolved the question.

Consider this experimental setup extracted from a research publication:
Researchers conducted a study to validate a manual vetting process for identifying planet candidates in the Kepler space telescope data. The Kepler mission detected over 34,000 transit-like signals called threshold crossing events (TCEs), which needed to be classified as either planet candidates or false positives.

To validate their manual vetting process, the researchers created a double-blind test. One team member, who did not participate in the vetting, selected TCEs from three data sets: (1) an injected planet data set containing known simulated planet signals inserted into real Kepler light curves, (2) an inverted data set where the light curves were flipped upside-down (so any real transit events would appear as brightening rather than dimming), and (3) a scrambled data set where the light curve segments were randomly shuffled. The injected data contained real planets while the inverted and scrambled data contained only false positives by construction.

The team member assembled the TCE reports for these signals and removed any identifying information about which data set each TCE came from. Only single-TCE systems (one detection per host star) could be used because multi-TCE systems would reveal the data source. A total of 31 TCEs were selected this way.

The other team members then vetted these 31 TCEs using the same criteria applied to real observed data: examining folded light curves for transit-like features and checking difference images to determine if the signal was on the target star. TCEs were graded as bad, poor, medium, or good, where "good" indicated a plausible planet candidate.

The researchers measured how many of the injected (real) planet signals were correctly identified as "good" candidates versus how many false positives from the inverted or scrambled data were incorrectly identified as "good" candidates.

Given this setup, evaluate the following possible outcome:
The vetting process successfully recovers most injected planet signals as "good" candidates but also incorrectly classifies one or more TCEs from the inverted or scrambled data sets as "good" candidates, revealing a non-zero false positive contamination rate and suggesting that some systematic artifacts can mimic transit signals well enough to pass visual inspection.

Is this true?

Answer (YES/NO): YES